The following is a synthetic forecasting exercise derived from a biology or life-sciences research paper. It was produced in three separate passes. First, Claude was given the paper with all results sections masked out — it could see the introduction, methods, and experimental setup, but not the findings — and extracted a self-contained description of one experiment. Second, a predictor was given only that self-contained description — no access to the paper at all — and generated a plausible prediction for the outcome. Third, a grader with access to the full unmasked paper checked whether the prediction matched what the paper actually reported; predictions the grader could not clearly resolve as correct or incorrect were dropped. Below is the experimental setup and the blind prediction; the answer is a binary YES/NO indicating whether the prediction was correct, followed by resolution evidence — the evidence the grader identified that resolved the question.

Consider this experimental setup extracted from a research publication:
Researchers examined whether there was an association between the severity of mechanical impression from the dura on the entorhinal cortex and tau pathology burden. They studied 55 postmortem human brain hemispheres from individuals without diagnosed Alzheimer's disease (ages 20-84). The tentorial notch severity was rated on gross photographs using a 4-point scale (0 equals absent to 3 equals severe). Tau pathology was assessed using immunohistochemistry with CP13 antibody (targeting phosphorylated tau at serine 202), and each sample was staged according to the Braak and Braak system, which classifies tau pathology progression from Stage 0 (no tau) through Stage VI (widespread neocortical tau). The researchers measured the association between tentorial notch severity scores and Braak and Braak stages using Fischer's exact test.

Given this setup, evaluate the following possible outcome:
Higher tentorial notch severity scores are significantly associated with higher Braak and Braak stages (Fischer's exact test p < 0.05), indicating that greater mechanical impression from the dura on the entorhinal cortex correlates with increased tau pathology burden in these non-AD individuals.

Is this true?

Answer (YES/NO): NO